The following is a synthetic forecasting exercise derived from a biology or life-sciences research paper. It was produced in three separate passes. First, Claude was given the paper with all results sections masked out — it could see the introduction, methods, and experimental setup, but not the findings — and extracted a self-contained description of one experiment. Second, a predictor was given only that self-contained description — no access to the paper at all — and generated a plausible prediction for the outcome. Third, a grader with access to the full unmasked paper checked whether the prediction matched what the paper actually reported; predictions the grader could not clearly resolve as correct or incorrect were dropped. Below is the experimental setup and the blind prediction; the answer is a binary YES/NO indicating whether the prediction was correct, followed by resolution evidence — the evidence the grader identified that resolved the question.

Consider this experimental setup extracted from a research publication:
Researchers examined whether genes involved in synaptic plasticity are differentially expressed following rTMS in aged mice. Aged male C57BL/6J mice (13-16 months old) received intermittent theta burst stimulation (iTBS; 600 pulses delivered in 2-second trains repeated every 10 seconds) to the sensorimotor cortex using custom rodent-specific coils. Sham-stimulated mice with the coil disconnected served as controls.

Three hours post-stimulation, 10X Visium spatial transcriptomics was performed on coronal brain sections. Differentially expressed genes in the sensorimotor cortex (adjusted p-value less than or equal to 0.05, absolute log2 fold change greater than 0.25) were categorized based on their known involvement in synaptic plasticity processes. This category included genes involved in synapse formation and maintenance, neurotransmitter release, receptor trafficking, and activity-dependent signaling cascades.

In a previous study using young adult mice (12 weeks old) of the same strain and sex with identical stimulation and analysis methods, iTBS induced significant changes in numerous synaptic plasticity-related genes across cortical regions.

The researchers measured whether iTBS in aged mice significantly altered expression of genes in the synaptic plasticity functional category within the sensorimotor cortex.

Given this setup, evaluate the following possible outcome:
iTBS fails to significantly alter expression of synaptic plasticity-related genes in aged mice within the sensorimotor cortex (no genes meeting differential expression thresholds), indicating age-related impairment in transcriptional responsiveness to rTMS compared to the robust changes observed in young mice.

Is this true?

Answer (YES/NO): NO